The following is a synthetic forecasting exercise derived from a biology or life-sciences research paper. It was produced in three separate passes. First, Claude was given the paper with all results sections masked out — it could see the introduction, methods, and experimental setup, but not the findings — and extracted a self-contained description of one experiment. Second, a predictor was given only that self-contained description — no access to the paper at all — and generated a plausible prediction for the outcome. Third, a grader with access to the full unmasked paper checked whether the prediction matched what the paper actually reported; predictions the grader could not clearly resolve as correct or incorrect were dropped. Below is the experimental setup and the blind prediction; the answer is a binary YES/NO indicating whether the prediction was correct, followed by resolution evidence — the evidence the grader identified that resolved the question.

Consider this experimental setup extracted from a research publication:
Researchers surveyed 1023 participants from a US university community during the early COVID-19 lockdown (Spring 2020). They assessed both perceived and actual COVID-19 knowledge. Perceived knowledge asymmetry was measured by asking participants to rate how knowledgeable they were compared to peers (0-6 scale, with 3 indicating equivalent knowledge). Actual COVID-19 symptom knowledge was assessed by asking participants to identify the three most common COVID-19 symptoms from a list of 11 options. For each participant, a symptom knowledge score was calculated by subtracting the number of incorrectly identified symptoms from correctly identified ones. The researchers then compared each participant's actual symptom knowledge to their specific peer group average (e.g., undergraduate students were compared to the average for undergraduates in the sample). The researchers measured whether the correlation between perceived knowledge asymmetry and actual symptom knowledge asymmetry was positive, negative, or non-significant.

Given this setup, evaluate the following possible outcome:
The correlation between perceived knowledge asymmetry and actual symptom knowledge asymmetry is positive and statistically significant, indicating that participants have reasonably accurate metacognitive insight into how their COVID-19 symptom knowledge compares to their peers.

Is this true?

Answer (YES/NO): NO